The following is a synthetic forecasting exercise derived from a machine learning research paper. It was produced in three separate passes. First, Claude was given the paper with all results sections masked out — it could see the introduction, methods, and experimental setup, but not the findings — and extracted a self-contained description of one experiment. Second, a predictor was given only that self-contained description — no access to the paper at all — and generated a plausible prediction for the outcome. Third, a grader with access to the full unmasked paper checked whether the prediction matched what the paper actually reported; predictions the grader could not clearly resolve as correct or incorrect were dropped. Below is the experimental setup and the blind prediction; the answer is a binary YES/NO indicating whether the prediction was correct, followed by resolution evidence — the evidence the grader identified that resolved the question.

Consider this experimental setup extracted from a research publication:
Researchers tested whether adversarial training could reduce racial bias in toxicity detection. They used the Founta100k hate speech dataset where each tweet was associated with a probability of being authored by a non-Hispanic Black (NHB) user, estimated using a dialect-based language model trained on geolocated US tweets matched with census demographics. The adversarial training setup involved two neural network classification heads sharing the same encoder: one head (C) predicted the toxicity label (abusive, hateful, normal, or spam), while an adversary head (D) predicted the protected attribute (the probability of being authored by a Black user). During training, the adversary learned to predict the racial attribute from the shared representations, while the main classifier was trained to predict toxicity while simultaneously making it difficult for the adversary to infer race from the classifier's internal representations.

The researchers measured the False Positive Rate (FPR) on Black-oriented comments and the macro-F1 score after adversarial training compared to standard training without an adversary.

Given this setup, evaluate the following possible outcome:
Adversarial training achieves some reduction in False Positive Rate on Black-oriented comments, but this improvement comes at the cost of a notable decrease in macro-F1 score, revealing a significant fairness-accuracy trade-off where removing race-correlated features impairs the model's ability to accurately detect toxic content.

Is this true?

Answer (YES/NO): NO